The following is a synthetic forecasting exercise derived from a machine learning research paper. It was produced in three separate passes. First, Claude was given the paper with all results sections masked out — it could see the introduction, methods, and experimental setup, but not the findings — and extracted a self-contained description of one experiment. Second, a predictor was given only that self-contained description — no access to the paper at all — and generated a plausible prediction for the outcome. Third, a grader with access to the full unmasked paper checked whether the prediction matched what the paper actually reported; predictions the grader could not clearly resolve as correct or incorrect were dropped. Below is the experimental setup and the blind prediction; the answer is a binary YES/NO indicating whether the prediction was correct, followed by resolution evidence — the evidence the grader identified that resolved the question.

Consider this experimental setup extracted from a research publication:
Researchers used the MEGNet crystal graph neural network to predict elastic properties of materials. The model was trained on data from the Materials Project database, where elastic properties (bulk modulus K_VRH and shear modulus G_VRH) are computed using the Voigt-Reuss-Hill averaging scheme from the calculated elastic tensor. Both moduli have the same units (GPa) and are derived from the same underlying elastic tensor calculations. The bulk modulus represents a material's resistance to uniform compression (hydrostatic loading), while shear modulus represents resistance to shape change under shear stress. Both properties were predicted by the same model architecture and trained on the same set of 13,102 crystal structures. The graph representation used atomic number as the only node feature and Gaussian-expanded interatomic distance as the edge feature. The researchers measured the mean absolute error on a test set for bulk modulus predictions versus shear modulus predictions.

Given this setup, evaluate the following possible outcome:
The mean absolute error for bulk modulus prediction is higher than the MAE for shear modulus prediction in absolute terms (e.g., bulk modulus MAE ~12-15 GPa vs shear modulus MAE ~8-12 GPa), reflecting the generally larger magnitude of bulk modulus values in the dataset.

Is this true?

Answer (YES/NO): NO